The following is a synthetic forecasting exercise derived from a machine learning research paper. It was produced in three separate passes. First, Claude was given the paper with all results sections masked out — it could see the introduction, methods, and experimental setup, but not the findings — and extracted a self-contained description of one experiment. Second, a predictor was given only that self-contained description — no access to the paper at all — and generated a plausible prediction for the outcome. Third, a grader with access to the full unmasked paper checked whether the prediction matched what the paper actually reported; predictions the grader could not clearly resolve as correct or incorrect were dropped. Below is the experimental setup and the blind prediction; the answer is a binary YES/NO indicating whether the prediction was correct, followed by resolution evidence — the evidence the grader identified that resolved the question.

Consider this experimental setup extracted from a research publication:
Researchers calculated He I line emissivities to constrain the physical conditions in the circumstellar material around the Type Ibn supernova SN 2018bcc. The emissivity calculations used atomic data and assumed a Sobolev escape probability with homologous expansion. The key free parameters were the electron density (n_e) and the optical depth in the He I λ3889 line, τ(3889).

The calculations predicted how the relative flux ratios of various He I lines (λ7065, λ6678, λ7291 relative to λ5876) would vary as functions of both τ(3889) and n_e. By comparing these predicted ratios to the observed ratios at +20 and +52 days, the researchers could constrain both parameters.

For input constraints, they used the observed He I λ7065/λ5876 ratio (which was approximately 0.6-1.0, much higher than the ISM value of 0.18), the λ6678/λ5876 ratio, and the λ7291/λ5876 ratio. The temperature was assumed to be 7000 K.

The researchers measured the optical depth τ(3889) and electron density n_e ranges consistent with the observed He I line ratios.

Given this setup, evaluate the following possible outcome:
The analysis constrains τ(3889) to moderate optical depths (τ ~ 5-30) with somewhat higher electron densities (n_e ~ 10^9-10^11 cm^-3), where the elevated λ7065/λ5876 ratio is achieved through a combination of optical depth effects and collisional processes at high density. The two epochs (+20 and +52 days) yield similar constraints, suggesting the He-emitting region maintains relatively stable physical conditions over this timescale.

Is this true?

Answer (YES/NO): NO